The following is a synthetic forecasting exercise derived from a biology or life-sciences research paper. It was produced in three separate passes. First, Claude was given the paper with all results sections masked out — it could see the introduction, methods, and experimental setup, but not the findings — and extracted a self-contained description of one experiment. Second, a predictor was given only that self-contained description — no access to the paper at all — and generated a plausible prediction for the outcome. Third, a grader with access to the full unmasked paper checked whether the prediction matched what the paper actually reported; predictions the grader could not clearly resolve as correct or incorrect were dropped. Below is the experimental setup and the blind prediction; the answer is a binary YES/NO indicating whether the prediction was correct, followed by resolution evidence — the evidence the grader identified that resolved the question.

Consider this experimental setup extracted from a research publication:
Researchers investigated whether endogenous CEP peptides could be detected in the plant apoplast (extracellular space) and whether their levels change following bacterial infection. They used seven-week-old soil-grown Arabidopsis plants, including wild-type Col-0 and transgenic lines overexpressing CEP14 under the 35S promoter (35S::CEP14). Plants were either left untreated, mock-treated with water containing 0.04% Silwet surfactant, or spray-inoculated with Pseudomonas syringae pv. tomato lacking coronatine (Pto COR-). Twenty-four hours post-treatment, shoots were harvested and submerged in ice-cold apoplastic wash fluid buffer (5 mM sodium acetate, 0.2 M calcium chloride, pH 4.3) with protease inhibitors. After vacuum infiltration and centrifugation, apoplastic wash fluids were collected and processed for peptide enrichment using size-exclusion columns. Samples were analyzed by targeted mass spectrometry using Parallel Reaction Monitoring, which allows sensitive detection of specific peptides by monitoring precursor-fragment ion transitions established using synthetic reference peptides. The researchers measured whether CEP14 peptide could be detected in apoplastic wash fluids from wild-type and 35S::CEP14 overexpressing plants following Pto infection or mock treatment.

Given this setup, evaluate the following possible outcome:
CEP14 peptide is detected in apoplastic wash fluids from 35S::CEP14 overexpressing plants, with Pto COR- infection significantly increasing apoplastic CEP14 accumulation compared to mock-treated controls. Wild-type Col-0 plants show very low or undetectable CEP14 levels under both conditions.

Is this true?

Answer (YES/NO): NO